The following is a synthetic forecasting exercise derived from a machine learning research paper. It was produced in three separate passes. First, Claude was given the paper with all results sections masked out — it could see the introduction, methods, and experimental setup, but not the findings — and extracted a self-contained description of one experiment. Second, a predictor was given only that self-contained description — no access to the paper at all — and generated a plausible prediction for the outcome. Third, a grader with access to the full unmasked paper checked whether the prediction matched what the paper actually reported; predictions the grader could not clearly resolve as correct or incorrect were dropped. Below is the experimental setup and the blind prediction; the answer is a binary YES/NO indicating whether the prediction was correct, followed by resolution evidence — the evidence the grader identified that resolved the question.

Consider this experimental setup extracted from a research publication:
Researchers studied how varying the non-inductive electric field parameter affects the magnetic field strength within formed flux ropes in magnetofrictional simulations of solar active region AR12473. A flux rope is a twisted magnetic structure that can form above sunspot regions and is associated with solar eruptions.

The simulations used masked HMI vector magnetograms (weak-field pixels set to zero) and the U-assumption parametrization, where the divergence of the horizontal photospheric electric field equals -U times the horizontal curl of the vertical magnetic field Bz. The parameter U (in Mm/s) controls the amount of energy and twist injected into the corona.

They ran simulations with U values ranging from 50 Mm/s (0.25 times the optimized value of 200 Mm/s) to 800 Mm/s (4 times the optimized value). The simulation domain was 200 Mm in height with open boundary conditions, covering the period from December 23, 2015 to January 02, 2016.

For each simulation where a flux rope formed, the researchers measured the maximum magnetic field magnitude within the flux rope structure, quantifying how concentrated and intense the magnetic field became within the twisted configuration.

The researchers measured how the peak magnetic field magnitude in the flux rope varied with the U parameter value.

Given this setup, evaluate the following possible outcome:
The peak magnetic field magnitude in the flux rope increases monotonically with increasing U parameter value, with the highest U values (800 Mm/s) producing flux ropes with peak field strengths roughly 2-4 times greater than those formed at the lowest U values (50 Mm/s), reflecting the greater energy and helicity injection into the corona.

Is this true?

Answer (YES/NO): NO